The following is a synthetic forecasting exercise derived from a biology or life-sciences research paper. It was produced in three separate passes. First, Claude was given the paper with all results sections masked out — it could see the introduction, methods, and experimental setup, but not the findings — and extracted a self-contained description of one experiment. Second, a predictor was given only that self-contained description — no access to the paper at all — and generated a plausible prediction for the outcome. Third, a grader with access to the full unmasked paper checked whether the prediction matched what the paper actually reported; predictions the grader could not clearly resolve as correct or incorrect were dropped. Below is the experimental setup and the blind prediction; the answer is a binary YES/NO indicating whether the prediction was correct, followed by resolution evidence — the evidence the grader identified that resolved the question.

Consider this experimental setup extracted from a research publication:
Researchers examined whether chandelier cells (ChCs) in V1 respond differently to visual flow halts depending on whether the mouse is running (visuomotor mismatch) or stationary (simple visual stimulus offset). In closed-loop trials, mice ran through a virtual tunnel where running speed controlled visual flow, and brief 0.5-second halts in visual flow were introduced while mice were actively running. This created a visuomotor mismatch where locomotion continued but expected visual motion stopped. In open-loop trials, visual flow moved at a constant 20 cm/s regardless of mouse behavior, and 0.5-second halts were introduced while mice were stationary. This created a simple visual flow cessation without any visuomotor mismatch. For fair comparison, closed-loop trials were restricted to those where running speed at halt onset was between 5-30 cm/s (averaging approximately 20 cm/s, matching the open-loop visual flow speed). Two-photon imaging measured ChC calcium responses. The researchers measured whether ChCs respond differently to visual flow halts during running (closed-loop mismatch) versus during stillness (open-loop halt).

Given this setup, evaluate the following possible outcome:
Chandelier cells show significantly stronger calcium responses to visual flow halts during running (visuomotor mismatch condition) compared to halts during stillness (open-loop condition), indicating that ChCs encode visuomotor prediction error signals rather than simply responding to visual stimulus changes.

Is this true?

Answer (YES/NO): YES